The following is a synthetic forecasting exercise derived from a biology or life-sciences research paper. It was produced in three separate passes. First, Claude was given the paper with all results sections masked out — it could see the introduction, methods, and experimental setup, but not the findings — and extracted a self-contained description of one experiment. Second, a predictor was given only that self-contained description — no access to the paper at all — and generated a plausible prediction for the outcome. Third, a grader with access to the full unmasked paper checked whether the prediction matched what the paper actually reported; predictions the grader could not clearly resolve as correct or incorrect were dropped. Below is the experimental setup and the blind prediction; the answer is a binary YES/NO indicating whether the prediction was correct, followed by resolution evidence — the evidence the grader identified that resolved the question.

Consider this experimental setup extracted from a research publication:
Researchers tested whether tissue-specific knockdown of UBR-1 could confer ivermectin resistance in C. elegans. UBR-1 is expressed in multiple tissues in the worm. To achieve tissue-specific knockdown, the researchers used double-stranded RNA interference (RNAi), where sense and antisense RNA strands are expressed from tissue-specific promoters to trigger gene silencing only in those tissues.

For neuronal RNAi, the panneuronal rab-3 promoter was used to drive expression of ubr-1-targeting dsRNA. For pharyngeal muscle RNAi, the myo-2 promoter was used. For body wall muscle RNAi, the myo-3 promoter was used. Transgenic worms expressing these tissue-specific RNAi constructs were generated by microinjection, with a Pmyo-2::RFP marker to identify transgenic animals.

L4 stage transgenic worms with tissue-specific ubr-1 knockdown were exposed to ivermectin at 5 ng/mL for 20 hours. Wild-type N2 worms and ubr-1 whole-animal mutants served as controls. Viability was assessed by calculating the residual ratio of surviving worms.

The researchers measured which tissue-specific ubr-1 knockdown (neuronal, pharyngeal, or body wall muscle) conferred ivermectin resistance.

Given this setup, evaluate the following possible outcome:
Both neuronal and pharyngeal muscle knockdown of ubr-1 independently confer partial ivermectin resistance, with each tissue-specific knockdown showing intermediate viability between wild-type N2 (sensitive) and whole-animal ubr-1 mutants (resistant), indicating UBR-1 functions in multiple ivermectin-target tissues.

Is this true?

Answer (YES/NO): NO